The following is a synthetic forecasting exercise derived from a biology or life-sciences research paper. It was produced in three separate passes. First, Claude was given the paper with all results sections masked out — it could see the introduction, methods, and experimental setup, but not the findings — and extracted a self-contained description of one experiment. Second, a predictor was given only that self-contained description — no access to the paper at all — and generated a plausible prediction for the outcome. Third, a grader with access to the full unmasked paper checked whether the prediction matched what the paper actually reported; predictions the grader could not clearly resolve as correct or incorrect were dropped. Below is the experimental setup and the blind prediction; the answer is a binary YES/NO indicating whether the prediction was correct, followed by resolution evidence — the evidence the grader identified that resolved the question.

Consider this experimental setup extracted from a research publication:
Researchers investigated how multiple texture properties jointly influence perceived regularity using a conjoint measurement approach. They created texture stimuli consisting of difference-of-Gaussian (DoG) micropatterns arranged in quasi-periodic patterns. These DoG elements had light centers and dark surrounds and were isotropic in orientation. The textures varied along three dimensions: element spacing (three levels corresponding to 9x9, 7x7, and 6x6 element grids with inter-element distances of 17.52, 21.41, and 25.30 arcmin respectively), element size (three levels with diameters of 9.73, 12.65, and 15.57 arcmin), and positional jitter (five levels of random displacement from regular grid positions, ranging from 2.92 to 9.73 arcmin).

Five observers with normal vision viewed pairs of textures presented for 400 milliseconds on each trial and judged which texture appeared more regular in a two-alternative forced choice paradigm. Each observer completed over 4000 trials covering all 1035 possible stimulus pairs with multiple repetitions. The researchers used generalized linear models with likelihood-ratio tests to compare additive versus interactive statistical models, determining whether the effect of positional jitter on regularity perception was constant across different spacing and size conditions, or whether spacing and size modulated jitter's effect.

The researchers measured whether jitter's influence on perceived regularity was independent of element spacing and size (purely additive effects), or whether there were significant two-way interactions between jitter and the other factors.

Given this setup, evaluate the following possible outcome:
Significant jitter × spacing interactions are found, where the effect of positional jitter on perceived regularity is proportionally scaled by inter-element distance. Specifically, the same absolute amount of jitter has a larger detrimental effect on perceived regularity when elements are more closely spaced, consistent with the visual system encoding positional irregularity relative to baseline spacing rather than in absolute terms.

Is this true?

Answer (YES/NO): YES